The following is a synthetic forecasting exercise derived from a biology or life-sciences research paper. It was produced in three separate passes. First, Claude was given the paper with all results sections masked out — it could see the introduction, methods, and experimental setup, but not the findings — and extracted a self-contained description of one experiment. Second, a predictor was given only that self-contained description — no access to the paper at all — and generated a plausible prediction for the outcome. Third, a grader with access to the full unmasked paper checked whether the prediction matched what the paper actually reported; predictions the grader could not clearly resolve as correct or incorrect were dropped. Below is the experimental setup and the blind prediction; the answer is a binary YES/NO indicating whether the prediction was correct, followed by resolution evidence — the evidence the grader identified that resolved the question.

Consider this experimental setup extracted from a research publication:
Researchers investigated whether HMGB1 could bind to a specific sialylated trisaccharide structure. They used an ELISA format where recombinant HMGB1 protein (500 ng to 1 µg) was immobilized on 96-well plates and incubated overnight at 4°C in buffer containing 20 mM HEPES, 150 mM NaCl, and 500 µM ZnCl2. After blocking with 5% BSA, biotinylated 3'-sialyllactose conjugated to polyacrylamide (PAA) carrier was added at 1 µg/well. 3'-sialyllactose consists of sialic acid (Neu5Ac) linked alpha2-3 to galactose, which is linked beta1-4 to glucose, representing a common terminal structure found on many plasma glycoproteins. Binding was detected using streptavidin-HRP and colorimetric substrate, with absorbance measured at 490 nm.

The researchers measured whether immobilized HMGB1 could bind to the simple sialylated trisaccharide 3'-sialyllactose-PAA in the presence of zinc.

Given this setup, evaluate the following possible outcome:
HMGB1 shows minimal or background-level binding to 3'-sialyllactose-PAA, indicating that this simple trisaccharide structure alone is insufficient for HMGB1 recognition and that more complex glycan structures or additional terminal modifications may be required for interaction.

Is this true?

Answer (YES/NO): NO